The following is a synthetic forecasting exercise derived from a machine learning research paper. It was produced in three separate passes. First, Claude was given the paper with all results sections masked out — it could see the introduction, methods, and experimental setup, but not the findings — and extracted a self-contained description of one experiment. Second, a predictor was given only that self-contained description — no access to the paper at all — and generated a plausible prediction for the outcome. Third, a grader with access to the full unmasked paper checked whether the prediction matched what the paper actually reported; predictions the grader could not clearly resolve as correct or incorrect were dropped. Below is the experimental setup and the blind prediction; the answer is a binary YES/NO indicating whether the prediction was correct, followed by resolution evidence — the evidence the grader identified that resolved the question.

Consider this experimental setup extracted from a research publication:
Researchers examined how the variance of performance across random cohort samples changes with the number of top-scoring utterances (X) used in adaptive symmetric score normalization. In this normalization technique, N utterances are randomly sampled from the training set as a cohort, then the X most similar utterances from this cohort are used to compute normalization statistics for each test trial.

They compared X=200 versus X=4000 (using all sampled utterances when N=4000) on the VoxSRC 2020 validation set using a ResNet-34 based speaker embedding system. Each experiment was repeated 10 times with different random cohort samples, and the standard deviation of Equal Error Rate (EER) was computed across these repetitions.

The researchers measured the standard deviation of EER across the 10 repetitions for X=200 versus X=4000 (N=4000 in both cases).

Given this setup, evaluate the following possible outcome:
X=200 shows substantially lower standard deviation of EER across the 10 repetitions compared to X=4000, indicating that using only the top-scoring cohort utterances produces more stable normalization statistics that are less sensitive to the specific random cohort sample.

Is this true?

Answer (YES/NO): NO